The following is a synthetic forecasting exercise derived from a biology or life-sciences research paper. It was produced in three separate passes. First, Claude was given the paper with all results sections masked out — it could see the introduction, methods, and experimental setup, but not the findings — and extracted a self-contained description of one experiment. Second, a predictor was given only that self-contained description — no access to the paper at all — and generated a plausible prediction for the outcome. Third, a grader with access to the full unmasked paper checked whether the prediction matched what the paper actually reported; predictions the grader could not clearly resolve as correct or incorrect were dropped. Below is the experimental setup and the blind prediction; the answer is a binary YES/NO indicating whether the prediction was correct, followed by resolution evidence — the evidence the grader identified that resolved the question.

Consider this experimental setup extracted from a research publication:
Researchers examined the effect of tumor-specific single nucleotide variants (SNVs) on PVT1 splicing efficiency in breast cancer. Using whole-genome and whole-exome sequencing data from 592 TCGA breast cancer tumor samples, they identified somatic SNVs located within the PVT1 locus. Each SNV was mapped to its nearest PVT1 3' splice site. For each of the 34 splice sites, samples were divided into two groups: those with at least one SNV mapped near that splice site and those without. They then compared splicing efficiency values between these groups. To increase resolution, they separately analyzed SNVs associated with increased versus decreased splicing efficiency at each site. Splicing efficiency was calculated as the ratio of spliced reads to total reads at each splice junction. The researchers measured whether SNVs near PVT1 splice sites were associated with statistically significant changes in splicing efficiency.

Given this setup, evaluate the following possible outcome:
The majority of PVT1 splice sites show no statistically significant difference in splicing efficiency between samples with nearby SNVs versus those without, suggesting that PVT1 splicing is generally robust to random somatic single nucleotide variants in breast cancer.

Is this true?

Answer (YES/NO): NO